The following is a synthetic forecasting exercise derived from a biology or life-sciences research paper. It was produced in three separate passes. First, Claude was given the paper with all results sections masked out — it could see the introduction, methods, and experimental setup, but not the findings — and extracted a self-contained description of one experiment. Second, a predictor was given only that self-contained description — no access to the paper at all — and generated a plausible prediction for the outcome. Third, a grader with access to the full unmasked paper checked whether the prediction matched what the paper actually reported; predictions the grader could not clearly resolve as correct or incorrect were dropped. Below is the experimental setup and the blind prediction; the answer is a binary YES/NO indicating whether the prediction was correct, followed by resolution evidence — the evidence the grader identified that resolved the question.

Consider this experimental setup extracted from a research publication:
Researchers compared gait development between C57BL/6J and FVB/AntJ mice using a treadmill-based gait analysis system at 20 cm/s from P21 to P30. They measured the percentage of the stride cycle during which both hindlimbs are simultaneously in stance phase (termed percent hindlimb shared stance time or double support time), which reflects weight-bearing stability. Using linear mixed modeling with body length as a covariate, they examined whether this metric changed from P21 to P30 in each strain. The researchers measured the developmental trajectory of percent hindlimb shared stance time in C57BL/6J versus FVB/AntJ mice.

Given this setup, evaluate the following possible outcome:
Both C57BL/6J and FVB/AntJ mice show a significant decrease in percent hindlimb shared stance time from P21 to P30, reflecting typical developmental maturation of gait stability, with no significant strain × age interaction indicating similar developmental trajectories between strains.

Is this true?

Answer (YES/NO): NO